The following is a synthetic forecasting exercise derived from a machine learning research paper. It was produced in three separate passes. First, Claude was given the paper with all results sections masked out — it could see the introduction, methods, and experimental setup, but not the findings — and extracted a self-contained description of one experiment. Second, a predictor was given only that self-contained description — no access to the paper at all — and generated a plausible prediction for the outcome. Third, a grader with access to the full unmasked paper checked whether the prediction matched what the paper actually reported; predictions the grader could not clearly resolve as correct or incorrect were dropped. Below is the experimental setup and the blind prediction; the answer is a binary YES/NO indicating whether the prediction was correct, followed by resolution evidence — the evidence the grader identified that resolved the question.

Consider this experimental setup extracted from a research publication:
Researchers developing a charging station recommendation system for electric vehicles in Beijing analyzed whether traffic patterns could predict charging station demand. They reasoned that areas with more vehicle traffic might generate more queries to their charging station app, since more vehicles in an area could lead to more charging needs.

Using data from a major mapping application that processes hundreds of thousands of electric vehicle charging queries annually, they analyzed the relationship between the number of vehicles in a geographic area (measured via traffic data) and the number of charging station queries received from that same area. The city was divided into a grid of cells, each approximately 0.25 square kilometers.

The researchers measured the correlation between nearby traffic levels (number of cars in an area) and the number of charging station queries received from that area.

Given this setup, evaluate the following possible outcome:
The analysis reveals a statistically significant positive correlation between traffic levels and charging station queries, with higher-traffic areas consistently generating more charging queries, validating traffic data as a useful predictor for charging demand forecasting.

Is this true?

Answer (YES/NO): NO